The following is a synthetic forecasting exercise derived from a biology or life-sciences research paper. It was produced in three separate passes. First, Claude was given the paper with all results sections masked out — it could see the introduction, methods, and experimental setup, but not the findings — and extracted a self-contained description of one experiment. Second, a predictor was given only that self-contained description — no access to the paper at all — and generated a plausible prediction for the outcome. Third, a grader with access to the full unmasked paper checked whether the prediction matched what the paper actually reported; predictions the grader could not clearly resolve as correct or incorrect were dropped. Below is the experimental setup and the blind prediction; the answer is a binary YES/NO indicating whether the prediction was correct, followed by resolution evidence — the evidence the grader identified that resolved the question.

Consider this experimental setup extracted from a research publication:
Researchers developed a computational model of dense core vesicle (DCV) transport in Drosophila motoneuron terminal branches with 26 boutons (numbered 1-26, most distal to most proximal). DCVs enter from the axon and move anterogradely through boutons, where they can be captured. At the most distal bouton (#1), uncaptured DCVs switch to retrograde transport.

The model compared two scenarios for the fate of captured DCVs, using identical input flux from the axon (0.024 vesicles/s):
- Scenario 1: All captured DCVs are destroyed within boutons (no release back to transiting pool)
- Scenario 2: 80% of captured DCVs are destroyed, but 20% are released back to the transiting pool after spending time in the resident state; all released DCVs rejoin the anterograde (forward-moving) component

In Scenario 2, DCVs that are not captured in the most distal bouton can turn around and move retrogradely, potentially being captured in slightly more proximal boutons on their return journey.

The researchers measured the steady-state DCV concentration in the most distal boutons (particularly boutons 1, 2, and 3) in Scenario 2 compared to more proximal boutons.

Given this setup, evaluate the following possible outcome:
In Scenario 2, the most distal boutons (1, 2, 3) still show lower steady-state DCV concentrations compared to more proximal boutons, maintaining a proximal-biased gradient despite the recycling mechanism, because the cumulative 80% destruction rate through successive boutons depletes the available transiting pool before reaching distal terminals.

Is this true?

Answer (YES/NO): NO